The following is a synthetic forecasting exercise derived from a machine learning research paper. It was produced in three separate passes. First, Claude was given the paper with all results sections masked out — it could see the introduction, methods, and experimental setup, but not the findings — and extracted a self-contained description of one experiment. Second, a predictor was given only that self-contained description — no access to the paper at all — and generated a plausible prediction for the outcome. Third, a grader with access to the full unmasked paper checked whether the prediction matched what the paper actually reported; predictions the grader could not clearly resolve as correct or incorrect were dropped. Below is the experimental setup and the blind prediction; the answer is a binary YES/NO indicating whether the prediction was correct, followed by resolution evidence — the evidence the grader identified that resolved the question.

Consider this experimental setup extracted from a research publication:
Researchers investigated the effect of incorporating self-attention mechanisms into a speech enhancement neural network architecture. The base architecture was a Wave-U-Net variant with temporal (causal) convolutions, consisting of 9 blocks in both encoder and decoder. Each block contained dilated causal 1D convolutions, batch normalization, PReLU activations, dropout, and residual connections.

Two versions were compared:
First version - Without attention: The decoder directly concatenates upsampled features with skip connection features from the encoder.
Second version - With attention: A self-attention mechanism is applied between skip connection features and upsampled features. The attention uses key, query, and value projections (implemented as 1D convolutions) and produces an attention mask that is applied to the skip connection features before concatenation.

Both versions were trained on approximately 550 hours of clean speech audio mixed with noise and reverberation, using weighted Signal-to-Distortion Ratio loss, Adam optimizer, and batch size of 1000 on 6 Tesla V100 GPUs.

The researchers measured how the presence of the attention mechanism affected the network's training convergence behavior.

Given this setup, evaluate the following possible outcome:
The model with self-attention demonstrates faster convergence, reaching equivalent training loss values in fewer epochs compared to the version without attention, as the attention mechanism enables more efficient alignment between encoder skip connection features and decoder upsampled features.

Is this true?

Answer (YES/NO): NO